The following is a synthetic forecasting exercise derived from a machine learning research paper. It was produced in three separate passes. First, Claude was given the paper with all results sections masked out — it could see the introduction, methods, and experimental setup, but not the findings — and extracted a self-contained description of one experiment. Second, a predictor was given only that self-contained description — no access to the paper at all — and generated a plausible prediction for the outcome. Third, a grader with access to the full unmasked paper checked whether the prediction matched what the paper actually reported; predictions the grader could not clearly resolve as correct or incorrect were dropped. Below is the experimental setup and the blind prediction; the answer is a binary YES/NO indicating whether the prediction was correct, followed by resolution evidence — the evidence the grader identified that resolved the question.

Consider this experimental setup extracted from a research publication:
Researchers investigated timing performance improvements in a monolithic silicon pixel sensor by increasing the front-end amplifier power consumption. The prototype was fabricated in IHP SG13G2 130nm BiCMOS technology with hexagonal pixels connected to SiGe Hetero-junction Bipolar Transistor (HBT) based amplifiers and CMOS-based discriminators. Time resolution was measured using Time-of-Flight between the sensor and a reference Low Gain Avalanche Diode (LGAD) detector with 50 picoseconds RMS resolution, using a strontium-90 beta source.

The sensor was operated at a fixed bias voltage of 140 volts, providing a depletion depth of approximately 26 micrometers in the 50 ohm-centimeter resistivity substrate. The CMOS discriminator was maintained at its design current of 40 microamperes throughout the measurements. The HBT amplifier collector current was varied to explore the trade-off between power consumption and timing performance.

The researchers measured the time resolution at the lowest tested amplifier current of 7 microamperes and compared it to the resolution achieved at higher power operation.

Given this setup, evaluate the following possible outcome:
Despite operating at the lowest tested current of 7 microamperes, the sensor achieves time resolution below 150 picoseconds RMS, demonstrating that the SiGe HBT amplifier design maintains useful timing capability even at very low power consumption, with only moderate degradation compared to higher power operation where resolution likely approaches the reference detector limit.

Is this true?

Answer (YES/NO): YES